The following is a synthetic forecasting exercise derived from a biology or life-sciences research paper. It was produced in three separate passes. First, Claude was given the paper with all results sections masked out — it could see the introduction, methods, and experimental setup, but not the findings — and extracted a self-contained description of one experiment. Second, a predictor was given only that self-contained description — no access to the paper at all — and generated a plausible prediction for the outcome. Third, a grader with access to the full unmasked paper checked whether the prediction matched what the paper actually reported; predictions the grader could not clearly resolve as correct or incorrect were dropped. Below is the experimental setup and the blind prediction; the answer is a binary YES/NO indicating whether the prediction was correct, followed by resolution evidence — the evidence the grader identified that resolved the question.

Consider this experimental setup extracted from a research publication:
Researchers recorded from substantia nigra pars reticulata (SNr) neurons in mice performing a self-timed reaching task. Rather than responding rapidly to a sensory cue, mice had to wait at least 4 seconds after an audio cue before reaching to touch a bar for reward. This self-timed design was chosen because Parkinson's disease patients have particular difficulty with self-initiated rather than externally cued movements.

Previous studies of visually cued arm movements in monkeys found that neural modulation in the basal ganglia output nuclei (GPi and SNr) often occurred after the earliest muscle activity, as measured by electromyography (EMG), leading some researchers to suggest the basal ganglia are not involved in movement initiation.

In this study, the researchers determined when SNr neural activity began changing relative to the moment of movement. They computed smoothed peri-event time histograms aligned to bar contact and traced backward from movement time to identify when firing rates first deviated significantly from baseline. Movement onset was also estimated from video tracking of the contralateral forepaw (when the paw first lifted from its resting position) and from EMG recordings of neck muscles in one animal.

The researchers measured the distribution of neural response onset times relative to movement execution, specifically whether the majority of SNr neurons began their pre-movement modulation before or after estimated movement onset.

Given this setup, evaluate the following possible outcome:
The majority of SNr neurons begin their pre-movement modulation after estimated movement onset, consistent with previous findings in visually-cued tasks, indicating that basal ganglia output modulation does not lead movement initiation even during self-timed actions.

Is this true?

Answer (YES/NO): NO